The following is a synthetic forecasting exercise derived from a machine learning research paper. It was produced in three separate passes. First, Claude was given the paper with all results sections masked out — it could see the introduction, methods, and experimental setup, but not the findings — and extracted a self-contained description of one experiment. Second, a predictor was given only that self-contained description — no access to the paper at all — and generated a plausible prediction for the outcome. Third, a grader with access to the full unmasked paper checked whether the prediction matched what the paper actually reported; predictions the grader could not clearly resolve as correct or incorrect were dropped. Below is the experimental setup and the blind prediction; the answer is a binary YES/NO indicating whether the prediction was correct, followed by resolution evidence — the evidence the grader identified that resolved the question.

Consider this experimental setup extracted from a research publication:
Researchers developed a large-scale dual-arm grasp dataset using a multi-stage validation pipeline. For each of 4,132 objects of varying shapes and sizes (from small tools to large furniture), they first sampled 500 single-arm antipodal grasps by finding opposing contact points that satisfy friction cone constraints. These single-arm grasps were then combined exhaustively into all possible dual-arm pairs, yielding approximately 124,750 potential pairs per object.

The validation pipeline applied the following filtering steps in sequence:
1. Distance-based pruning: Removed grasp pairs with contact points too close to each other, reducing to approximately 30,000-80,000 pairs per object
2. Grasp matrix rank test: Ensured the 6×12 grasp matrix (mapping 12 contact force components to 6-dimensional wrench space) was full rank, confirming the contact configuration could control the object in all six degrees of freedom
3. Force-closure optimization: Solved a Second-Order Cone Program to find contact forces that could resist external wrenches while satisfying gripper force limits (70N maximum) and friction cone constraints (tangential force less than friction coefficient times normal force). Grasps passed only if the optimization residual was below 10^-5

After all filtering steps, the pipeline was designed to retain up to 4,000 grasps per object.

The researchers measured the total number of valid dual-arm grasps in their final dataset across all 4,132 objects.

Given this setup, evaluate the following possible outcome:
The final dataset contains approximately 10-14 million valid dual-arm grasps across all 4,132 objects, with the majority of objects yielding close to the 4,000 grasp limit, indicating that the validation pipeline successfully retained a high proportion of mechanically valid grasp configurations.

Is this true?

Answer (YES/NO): NO